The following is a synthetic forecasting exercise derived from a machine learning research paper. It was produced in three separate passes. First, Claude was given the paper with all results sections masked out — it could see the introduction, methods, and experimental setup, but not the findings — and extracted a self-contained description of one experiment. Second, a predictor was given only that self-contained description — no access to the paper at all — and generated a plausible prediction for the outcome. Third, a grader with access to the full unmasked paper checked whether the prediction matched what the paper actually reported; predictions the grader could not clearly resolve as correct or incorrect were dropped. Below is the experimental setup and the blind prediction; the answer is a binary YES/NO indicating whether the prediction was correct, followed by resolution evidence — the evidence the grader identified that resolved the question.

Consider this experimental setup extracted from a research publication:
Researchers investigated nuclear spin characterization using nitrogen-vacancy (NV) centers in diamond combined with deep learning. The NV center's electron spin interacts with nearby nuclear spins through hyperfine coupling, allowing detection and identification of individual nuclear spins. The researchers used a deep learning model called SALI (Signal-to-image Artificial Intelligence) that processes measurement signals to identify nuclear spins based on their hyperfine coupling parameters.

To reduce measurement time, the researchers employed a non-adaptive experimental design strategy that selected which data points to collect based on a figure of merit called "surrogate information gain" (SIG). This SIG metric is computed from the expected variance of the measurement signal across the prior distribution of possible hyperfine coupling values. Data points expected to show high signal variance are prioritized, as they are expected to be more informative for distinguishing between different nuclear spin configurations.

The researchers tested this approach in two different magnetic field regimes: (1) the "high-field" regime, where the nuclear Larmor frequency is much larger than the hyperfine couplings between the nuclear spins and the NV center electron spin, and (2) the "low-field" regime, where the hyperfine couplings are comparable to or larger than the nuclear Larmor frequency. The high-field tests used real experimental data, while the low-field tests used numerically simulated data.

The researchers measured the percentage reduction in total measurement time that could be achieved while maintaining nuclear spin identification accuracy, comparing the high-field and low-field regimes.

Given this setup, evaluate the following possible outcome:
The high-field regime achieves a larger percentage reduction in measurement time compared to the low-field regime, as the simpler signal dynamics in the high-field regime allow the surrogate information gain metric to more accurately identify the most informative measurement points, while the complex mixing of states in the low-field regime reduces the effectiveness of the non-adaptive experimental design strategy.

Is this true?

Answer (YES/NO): YES